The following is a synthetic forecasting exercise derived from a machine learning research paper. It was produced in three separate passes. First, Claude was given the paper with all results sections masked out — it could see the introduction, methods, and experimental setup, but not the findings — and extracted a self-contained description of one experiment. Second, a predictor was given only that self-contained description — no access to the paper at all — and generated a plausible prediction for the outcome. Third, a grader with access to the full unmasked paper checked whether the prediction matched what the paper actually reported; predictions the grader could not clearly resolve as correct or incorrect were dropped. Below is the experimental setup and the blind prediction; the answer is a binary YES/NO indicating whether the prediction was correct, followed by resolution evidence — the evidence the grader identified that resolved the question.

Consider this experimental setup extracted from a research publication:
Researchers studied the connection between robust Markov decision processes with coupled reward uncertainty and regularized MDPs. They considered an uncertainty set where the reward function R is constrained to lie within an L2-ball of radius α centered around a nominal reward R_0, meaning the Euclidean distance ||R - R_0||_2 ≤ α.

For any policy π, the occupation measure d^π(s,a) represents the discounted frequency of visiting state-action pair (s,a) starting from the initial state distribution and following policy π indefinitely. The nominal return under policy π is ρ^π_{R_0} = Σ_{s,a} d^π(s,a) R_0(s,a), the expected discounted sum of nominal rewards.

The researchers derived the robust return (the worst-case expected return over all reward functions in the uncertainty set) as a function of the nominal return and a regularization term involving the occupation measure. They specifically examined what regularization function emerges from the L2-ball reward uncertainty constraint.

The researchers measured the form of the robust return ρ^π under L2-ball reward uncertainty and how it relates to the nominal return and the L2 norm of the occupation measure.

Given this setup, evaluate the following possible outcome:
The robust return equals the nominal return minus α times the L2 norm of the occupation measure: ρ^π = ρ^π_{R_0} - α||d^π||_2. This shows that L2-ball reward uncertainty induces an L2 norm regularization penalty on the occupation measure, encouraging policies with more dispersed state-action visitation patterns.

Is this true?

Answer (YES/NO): YES